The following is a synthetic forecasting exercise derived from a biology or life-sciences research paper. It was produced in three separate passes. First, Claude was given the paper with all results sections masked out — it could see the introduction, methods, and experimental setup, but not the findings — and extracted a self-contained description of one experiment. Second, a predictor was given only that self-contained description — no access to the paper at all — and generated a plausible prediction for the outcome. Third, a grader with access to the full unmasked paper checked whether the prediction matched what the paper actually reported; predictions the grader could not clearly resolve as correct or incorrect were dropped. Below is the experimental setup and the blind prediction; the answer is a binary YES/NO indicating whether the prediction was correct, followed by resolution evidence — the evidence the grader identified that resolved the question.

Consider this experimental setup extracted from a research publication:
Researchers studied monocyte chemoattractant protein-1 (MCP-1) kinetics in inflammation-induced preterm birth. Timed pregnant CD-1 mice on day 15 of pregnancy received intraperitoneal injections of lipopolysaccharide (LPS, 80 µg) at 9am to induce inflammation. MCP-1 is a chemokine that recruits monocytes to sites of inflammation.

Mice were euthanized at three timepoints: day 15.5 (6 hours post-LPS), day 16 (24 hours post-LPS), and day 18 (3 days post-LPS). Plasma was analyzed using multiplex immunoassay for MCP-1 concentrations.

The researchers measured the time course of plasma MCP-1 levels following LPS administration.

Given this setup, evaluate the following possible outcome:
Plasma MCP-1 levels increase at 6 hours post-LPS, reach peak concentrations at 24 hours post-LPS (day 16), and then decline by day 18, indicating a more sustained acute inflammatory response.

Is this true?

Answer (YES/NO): YES